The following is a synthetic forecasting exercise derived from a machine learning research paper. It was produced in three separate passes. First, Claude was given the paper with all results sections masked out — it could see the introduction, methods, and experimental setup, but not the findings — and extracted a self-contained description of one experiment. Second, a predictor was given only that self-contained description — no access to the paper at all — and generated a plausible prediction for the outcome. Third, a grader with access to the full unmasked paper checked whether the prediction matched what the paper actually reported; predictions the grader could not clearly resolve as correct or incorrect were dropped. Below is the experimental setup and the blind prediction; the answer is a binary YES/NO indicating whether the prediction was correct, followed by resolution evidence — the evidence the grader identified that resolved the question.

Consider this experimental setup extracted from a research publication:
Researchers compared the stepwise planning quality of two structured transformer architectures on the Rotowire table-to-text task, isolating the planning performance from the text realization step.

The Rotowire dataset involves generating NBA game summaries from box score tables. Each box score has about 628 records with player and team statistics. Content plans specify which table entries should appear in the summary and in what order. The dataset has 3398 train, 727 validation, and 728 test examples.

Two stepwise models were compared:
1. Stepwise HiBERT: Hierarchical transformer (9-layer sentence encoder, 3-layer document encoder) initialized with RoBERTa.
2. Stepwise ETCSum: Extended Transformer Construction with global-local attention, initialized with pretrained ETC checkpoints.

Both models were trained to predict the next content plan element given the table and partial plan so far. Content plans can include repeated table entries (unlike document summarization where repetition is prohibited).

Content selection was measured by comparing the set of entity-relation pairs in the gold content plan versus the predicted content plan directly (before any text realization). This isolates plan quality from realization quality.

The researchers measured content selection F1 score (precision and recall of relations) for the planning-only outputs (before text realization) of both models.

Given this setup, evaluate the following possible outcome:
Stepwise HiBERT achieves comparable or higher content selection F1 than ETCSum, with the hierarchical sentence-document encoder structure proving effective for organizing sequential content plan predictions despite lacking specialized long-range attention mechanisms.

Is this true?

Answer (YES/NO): NO